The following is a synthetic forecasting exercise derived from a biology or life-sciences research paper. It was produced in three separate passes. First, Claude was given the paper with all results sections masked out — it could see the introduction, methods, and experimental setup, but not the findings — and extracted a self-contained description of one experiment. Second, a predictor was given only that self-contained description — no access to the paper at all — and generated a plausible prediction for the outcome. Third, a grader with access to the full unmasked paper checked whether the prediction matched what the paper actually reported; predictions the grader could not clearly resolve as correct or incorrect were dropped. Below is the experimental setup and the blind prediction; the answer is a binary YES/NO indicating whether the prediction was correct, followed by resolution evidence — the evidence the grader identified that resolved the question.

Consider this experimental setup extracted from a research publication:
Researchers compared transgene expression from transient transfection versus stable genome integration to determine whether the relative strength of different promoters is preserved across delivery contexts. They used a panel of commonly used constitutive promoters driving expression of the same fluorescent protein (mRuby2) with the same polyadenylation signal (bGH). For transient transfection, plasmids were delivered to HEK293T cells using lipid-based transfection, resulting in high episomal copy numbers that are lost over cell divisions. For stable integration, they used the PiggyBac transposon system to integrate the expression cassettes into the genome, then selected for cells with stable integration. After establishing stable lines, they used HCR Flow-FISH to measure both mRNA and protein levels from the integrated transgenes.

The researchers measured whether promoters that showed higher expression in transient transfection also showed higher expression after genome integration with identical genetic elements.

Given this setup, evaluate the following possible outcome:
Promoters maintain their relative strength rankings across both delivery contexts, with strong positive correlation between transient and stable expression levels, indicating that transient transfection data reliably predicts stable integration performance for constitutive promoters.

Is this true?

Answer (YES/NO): YES